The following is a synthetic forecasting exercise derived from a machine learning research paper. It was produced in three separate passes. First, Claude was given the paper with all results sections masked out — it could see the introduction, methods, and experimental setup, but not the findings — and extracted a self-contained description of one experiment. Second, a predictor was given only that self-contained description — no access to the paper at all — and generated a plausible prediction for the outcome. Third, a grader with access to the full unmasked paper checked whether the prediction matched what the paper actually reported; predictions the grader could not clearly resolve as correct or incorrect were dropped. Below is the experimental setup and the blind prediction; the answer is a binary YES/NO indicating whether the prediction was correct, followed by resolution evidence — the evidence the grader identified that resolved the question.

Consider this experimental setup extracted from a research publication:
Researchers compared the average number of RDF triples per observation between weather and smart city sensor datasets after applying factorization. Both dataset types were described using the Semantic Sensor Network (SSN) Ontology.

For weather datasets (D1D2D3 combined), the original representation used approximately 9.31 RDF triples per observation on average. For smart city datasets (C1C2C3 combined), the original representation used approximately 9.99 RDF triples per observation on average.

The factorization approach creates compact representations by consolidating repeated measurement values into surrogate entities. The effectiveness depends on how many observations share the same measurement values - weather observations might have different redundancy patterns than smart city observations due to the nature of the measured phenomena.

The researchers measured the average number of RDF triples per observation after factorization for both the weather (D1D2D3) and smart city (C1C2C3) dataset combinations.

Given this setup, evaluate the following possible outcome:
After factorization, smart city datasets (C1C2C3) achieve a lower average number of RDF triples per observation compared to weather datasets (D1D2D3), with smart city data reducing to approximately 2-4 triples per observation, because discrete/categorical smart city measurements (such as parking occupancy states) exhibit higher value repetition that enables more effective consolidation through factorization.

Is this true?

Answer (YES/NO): NO